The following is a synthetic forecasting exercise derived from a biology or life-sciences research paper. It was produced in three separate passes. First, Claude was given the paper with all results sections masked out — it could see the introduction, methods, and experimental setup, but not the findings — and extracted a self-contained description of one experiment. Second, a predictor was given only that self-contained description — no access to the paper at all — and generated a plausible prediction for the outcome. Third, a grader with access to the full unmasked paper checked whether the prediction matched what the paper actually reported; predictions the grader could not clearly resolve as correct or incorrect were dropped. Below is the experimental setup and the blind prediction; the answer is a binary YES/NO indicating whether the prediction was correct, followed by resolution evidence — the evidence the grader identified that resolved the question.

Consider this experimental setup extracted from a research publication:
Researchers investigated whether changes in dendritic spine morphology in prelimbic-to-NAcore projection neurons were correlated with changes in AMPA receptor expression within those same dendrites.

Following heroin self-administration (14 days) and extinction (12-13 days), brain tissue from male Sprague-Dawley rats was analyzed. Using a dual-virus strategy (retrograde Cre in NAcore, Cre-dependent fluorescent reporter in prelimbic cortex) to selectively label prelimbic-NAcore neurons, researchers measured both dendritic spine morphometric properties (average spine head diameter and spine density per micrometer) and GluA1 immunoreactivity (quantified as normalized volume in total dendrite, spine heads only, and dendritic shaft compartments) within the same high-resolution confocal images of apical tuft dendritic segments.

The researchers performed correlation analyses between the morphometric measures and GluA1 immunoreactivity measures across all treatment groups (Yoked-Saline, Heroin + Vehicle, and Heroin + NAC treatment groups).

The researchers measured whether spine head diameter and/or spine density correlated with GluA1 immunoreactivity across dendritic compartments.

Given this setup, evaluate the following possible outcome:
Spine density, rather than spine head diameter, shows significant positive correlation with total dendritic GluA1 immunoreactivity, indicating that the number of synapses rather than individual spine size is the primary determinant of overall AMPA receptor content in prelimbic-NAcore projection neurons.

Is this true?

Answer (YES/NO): NO